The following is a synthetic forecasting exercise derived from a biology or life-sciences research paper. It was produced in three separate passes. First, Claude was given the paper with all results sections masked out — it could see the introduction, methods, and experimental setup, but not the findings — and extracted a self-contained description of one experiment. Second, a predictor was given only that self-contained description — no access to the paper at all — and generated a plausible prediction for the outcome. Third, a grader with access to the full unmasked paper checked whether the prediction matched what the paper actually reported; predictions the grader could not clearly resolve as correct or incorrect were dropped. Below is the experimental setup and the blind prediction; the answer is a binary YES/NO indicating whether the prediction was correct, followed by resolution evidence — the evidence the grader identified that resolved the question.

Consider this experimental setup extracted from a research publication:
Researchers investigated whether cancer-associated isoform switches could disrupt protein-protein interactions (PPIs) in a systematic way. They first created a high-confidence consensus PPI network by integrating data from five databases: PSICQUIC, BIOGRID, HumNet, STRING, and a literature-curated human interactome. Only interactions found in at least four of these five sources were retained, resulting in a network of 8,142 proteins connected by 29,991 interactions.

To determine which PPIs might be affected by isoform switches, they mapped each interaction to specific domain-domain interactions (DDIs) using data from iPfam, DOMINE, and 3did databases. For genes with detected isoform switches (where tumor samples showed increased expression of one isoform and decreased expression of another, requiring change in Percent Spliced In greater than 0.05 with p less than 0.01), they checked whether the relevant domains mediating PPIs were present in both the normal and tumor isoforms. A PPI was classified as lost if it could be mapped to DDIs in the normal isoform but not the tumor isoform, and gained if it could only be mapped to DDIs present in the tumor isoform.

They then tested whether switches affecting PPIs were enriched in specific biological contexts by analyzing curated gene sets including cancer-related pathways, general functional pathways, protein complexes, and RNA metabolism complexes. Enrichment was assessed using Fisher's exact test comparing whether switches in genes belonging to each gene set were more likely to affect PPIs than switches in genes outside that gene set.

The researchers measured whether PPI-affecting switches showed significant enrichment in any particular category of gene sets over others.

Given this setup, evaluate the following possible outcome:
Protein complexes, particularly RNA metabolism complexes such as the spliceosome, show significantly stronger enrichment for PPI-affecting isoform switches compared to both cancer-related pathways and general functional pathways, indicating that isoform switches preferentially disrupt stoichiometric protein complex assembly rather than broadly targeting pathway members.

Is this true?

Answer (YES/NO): NO